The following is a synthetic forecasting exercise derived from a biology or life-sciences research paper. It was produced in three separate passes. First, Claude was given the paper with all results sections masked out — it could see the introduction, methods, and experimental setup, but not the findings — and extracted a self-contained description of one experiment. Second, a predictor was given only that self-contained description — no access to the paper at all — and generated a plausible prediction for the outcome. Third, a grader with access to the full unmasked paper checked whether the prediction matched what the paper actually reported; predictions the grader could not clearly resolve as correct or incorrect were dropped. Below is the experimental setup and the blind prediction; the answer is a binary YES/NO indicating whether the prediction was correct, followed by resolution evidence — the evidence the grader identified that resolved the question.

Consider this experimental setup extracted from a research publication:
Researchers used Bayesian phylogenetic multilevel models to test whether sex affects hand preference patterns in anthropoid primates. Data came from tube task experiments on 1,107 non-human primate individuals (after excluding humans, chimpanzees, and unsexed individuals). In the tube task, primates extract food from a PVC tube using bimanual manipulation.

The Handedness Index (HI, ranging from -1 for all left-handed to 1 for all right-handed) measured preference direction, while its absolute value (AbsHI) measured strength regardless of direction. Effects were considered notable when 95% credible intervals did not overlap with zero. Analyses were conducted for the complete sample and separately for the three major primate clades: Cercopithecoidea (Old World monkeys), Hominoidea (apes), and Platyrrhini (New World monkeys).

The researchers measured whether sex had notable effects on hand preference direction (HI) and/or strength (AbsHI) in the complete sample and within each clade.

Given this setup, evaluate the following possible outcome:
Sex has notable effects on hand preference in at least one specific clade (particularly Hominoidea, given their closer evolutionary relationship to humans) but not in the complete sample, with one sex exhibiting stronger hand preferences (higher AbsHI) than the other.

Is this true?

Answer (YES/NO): NO